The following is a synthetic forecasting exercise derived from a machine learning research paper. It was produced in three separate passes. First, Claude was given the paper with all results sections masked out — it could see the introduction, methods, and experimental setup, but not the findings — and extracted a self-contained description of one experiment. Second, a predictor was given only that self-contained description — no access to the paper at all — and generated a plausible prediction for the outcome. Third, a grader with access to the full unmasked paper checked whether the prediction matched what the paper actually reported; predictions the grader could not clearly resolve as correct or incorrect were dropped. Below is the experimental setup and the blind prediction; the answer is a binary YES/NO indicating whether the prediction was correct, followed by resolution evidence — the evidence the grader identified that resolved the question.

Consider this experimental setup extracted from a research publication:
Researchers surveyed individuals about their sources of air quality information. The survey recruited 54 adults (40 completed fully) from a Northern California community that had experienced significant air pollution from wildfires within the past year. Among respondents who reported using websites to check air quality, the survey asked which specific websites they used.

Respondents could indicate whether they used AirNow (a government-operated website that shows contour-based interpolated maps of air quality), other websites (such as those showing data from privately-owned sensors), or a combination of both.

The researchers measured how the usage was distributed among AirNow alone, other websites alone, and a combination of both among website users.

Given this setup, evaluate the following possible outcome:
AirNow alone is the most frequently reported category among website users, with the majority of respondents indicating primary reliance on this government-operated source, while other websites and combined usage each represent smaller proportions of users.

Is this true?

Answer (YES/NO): NO